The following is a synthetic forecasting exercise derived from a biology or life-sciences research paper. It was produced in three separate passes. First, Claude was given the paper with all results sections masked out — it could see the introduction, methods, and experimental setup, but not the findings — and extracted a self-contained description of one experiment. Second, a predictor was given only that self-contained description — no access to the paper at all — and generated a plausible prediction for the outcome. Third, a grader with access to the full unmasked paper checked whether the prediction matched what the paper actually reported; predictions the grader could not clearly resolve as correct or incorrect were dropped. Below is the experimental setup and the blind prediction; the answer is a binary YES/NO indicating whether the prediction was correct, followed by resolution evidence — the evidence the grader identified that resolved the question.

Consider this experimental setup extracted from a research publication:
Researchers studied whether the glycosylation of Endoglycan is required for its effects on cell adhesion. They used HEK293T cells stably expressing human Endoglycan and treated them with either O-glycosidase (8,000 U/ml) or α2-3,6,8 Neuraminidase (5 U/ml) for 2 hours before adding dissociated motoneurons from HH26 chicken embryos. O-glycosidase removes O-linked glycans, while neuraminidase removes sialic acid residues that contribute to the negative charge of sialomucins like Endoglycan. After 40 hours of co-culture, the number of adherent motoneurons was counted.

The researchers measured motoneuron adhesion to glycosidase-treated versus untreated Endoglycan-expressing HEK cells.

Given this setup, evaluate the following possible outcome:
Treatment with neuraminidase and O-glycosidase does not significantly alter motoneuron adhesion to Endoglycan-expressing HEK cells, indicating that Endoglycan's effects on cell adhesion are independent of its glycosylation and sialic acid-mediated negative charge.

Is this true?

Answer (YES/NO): NO